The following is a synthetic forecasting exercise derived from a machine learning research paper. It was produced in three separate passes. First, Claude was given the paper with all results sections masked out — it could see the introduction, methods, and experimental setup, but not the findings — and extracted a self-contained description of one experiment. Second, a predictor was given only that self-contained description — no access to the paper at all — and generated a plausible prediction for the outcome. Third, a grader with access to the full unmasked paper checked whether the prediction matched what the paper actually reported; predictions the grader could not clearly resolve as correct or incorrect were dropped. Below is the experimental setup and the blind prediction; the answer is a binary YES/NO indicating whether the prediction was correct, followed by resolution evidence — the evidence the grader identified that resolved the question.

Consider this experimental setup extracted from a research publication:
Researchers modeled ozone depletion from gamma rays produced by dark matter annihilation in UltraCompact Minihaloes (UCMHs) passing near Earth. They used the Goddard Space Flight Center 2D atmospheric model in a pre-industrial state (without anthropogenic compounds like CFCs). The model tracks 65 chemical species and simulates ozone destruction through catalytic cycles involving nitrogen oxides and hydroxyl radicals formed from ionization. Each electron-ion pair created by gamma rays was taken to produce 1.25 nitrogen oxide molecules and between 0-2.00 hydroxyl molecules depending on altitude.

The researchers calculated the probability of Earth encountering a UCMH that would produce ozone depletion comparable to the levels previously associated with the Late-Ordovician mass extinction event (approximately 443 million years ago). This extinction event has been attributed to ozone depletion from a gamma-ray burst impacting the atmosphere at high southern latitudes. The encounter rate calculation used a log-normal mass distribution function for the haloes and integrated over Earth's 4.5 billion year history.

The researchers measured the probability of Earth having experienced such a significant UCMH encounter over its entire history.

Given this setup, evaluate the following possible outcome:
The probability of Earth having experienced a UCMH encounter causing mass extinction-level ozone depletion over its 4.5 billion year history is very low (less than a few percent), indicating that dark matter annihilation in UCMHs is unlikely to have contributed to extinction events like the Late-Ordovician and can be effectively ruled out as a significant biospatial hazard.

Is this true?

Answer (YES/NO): YES